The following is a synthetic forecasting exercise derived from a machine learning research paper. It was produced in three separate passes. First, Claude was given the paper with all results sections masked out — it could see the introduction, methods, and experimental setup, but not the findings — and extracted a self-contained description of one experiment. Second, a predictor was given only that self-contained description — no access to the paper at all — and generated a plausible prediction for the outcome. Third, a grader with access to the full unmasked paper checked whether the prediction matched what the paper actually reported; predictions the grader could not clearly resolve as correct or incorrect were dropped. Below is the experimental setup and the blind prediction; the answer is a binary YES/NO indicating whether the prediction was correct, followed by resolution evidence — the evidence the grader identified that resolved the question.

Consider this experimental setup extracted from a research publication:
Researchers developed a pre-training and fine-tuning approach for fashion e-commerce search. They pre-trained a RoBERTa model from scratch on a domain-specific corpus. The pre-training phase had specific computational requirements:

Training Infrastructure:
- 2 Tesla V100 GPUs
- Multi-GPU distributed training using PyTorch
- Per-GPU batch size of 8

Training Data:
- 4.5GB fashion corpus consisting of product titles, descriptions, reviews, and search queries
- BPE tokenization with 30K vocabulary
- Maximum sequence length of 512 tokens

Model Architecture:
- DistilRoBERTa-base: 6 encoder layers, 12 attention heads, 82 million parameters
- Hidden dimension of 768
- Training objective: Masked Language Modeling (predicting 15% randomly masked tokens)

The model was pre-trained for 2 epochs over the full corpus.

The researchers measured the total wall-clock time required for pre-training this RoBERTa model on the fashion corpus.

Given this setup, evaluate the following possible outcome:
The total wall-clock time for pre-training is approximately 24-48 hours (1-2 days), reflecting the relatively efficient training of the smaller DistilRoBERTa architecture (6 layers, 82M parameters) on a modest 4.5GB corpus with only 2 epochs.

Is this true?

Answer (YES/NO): NO